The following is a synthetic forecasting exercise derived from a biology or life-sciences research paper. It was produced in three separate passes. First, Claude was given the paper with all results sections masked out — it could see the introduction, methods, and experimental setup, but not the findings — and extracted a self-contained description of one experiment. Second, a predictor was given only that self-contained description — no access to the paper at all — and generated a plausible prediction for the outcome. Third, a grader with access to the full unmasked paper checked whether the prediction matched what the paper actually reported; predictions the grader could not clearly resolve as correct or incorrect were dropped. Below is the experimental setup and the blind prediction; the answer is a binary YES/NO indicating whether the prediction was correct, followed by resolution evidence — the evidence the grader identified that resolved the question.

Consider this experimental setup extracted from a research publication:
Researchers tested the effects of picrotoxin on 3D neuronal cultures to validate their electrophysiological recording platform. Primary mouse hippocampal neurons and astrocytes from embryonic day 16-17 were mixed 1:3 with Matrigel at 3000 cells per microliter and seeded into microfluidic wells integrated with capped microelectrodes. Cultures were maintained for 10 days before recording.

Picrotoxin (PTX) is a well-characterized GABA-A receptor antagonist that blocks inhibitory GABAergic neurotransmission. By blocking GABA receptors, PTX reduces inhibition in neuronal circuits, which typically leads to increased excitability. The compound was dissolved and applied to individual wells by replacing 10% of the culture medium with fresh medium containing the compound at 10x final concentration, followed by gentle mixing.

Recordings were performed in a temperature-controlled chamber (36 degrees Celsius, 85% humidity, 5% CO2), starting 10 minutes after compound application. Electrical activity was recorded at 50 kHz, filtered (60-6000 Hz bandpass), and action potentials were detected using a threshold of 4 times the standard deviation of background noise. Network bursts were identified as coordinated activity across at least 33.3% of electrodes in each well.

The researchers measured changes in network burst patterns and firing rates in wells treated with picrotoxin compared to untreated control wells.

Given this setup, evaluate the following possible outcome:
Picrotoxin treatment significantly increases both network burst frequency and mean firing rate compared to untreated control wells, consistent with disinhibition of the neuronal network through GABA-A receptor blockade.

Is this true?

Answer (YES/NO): NO